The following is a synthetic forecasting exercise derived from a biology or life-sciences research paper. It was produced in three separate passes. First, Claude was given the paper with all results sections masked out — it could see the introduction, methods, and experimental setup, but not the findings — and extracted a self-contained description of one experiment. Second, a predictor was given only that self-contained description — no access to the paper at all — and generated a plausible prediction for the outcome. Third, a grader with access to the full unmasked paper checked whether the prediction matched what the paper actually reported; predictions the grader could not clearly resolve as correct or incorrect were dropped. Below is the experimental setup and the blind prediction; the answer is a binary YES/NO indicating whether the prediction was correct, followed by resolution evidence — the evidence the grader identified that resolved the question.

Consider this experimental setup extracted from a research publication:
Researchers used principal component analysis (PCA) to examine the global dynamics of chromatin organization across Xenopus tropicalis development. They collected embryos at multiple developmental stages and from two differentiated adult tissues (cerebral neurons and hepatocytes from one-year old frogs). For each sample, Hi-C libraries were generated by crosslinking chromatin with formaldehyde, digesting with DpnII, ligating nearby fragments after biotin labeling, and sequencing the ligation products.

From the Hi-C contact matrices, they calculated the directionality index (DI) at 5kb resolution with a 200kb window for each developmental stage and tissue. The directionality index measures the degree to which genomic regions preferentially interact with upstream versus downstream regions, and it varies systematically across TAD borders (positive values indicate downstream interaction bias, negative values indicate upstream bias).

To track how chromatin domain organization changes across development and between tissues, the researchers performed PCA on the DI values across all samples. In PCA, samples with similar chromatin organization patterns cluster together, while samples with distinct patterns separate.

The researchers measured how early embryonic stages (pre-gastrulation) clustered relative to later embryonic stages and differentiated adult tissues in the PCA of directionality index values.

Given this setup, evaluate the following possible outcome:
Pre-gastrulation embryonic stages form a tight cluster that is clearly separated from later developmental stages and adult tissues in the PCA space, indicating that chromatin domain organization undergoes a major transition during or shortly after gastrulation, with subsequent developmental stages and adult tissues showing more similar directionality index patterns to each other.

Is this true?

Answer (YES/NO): NO